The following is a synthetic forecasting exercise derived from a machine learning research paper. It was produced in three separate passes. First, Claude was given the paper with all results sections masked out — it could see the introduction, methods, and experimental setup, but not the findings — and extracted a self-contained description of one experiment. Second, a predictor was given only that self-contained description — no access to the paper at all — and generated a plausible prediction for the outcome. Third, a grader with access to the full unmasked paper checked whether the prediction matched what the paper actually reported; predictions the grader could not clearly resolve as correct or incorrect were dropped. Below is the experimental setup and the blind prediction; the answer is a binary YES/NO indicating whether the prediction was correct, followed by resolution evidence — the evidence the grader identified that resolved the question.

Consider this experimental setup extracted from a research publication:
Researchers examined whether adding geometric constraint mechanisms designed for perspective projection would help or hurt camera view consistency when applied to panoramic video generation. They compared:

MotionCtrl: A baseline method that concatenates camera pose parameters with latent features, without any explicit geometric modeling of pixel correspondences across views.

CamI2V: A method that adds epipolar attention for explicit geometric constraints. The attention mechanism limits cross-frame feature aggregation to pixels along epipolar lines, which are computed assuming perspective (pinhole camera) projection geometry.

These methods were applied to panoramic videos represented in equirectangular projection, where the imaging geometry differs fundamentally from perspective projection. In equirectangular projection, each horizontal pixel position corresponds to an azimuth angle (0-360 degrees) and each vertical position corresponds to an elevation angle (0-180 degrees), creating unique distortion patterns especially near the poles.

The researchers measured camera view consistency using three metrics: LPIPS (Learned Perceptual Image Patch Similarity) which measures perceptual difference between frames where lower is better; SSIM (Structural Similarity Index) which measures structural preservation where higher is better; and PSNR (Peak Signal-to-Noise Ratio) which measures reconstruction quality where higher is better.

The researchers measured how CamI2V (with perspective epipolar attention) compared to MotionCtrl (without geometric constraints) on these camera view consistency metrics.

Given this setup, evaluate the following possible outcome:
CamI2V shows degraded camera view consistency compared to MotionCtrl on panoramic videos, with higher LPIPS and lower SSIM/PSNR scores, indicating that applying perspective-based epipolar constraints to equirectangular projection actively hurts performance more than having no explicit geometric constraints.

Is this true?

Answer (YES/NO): YES